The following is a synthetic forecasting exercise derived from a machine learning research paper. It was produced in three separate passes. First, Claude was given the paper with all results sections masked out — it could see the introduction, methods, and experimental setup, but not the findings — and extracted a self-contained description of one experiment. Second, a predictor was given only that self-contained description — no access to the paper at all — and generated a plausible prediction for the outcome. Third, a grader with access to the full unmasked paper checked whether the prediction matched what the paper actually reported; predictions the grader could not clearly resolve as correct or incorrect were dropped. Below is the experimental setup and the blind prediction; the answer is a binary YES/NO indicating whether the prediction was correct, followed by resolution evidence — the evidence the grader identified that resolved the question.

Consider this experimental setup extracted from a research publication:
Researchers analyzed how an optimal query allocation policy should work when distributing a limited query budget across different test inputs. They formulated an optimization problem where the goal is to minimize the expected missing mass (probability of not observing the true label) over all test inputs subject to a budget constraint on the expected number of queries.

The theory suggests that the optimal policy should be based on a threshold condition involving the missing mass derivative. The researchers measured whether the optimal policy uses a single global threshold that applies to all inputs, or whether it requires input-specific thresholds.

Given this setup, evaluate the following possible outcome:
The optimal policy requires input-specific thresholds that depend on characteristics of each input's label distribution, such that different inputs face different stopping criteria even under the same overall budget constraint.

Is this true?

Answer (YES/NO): NO